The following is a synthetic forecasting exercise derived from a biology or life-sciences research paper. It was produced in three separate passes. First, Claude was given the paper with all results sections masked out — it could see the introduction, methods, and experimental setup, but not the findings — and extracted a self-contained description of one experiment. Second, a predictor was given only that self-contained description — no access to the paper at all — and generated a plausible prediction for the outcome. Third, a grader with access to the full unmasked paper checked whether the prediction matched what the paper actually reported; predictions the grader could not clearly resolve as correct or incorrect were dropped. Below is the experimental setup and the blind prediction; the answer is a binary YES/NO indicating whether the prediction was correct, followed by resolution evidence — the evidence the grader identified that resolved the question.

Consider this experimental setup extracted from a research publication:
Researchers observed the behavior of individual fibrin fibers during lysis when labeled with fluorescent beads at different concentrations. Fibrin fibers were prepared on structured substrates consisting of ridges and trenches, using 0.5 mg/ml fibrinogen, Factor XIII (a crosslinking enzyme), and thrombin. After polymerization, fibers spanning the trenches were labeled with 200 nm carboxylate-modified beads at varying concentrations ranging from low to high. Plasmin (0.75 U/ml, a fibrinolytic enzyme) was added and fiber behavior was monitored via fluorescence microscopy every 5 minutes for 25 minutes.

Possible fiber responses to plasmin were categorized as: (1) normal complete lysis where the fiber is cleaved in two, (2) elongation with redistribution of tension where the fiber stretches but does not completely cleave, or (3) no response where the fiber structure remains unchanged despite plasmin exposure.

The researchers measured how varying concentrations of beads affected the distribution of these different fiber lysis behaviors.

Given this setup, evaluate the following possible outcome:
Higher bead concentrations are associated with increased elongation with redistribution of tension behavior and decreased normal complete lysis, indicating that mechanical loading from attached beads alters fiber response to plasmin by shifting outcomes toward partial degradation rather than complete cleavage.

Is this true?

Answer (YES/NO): NO